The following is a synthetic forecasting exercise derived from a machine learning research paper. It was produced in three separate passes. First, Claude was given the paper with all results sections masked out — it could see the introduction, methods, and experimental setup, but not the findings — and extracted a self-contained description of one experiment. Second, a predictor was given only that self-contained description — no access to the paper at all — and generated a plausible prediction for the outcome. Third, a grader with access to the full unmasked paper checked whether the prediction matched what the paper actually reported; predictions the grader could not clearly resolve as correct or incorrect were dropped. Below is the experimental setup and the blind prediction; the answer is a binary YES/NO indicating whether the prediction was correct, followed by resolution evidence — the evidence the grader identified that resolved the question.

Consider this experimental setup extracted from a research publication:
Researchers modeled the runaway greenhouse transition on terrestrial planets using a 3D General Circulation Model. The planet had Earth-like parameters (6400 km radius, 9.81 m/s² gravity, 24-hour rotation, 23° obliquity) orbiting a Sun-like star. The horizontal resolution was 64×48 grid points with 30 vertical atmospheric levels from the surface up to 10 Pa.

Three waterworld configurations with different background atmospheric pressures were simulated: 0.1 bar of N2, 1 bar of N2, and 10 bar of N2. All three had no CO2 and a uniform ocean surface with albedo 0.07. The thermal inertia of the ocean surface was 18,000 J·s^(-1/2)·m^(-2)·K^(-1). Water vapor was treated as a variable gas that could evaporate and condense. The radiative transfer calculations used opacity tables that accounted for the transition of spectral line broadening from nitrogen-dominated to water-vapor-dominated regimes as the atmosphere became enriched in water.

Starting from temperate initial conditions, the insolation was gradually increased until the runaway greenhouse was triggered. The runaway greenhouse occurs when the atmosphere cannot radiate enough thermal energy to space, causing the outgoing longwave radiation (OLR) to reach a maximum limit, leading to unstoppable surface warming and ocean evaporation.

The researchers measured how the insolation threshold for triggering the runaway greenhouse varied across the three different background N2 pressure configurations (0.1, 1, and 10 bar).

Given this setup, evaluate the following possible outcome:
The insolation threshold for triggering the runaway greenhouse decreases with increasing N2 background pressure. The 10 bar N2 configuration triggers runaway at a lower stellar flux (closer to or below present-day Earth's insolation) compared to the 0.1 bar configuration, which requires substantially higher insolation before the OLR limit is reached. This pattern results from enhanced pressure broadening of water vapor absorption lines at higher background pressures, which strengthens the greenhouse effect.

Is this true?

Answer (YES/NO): NO